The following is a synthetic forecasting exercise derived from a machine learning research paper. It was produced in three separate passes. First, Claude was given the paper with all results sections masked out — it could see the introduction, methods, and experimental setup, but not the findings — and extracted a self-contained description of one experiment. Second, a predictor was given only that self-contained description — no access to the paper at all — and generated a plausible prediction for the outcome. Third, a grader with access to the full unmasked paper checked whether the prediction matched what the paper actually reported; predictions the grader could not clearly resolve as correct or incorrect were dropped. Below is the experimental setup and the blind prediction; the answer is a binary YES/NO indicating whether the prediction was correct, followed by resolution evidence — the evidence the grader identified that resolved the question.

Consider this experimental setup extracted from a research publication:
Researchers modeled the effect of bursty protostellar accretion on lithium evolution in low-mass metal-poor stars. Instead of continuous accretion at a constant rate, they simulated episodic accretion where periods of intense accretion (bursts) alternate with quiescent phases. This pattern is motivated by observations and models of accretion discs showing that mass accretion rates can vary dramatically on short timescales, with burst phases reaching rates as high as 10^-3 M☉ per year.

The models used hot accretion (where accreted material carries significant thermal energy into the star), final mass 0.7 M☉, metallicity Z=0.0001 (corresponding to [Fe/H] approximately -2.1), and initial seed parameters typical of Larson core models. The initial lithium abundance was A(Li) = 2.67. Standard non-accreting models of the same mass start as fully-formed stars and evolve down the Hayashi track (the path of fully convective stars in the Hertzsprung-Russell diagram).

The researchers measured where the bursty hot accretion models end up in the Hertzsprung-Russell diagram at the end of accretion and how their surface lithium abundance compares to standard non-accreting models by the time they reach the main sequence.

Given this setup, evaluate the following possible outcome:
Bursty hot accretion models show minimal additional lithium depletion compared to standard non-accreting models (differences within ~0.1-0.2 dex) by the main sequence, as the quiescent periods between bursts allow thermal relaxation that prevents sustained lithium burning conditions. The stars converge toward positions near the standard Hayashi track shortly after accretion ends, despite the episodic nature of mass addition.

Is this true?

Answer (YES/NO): YES